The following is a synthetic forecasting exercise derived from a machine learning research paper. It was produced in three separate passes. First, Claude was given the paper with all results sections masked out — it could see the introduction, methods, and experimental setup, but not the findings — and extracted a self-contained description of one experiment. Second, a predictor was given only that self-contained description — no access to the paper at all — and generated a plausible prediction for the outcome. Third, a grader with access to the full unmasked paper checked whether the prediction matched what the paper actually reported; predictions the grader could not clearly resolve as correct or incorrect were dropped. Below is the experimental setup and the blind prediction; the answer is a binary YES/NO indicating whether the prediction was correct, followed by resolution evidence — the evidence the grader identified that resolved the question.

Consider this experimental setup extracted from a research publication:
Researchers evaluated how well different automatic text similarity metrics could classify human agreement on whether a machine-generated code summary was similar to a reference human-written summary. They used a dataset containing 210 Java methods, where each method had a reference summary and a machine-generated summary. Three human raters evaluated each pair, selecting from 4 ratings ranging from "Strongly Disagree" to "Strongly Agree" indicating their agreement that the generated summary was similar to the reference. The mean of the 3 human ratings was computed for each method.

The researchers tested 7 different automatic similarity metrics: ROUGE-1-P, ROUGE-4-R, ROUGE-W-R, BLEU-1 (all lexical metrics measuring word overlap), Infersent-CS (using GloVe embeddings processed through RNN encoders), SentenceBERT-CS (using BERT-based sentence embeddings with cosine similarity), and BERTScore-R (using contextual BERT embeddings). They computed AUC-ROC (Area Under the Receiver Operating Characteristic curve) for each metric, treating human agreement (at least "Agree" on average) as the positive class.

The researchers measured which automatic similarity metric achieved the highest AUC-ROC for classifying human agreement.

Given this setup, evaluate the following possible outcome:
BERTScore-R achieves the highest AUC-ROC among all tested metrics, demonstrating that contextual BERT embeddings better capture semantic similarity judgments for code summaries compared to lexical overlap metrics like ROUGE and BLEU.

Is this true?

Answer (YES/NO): NO